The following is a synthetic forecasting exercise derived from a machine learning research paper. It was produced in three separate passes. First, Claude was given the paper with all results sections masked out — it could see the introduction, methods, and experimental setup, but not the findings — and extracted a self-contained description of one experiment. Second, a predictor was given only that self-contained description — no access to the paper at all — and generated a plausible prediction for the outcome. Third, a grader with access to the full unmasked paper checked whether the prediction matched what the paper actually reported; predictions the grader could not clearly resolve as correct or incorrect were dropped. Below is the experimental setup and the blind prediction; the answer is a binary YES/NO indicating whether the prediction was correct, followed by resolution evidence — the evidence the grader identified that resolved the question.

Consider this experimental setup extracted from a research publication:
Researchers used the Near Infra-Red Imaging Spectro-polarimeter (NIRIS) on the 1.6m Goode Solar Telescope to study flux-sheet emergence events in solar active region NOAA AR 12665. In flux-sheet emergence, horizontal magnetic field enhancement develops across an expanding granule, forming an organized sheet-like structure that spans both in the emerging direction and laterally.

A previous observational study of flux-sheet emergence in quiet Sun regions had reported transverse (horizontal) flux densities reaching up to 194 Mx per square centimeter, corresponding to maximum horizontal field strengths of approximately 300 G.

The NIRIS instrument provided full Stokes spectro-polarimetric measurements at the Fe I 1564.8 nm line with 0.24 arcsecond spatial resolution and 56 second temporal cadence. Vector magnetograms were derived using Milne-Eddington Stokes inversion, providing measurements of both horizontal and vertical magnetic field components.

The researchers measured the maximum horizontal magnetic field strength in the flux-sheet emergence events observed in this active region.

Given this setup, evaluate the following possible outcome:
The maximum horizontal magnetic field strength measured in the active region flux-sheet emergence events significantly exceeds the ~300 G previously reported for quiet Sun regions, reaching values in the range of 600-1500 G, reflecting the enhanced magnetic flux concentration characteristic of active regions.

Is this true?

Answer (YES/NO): NO